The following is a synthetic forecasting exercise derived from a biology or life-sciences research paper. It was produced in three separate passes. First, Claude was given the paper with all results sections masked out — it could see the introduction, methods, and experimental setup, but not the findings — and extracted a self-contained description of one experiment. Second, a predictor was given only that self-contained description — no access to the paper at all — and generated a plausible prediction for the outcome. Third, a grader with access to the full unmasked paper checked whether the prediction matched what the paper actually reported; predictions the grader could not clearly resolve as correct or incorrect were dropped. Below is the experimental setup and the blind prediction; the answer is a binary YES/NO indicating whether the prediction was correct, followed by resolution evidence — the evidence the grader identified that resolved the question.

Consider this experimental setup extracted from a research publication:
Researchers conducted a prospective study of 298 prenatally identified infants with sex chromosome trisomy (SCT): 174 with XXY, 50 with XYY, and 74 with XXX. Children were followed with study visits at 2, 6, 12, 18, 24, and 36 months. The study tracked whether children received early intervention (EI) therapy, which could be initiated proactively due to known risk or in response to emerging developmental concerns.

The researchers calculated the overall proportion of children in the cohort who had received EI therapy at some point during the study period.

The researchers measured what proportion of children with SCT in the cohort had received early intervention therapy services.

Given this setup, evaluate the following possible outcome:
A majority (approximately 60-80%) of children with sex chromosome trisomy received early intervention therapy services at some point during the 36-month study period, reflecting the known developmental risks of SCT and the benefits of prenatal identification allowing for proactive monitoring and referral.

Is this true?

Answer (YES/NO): YES